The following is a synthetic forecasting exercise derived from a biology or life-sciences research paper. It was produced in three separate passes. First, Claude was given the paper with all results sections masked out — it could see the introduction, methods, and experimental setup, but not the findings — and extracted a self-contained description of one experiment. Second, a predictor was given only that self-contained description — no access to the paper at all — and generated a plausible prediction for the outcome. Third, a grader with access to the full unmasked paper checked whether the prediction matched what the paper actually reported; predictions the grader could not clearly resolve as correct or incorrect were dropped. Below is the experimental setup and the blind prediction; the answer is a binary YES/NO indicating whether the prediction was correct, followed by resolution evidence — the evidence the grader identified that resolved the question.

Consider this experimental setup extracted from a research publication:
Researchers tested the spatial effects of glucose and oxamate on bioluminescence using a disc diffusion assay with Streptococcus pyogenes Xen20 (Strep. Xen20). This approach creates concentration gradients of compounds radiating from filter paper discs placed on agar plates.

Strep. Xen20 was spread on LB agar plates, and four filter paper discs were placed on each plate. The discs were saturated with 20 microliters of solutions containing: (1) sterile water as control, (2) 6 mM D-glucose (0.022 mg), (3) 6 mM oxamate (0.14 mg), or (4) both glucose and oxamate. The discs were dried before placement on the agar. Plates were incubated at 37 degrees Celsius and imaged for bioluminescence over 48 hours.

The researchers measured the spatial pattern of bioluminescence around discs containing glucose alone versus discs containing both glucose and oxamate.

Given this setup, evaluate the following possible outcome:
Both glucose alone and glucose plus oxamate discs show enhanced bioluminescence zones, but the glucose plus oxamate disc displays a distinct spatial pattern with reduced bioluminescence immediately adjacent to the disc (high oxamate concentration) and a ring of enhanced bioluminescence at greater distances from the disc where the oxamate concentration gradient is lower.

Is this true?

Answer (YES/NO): NO